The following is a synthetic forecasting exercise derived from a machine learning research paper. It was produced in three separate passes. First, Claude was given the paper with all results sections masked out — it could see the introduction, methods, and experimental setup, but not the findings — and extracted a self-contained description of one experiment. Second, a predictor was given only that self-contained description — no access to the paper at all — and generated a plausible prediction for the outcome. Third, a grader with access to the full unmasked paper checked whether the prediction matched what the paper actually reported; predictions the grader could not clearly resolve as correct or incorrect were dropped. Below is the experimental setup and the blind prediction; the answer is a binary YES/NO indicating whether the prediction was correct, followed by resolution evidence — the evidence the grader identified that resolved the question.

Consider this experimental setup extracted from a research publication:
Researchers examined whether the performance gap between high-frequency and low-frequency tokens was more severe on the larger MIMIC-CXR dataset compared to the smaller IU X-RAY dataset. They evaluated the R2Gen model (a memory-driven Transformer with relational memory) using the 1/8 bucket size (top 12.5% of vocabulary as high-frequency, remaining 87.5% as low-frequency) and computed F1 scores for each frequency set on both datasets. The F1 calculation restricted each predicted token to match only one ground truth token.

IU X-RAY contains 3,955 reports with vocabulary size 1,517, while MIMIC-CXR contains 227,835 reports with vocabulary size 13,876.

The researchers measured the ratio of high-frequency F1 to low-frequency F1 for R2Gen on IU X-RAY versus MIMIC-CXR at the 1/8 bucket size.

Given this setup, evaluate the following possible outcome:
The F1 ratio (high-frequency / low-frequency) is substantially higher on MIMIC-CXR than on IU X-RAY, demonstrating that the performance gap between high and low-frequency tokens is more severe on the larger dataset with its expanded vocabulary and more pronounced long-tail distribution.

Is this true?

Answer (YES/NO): YES